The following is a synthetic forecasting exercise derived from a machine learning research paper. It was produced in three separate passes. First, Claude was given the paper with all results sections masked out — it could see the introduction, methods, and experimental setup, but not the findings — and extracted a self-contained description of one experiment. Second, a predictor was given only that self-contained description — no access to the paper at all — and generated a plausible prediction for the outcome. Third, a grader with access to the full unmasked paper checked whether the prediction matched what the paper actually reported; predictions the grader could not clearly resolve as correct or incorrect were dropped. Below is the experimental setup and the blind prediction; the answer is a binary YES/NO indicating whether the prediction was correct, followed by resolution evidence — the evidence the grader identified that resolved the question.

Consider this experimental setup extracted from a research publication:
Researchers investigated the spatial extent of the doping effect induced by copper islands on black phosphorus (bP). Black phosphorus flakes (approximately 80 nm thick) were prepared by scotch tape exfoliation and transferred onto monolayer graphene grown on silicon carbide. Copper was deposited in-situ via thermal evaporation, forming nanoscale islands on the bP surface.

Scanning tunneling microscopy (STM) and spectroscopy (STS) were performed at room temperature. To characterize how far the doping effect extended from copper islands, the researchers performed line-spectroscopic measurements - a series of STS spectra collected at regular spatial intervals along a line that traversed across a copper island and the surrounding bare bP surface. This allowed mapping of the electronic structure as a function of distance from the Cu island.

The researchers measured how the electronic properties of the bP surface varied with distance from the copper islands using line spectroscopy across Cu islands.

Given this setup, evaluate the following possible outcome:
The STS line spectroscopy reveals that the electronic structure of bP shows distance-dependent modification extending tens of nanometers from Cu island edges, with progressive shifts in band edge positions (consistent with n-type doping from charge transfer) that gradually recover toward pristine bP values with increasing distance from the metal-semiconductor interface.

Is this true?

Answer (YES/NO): NO